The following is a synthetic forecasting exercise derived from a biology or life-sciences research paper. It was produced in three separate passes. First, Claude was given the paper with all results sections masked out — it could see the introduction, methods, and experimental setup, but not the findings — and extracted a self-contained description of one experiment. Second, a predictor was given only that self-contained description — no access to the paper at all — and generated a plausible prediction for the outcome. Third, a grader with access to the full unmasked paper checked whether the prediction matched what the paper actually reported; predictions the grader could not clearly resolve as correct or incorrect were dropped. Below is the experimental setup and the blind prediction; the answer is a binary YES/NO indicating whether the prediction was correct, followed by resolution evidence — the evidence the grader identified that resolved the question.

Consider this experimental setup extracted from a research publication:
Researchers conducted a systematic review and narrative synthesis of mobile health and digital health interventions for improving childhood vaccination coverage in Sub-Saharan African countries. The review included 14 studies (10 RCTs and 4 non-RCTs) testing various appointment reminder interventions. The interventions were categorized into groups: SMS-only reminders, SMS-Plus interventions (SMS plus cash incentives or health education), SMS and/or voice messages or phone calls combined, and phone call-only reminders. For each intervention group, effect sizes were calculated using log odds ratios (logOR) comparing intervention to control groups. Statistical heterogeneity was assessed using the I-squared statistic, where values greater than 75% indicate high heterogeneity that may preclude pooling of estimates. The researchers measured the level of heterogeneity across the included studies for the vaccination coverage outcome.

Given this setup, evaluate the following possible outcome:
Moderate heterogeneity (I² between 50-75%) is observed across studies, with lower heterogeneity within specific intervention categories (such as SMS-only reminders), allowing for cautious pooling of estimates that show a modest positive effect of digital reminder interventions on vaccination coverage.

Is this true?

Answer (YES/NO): NO